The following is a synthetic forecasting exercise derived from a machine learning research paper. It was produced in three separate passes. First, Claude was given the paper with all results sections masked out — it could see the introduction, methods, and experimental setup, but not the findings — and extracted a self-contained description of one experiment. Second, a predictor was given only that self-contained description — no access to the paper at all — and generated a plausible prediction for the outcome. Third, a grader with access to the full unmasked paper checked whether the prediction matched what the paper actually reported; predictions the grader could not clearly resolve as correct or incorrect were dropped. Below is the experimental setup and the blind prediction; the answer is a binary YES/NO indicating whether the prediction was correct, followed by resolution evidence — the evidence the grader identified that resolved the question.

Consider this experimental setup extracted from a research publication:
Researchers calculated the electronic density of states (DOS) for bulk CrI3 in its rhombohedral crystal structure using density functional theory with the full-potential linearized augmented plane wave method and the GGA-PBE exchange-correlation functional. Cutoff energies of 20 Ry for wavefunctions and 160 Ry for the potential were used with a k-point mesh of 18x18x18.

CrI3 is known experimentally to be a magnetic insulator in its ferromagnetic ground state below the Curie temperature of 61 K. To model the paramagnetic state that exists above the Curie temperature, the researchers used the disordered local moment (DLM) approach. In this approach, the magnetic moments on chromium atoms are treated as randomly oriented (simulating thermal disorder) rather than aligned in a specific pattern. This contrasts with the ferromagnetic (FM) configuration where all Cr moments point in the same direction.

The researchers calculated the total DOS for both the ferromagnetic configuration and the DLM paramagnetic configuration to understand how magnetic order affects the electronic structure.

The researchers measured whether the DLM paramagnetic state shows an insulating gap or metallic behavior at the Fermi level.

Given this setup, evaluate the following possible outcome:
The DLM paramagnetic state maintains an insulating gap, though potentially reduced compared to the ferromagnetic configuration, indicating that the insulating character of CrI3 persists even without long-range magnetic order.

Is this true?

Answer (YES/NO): YES